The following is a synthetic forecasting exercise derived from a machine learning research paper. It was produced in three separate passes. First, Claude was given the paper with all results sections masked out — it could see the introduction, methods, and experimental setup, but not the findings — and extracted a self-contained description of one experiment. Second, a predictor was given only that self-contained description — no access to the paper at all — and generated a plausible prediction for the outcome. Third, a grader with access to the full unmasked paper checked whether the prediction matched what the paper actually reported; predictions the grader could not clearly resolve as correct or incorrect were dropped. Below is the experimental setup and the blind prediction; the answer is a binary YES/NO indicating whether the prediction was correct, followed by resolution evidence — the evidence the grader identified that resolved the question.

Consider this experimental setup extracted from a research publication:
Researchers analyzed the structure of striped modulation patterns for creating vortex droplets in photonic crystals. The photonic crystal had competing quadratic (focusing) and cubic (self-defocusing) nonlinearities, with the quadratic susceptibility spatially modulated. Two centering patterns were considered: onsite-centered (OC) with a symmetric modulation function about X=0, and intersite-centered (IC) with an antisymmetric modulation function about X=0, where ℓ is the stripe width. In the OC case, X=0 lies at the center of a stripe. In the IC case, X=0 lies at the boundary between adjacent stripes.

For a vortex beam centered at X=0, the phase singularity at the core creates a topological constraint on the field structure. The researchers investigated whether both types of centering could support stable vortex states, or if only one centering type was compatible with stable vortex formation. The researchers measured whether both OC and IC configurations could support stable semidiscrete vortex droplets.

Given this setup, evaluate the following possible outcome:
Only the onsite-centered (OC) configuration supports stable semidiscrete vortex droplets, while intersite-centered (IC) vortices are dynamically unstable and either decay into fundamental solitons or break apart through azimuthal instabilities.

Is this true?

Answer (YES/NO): NO